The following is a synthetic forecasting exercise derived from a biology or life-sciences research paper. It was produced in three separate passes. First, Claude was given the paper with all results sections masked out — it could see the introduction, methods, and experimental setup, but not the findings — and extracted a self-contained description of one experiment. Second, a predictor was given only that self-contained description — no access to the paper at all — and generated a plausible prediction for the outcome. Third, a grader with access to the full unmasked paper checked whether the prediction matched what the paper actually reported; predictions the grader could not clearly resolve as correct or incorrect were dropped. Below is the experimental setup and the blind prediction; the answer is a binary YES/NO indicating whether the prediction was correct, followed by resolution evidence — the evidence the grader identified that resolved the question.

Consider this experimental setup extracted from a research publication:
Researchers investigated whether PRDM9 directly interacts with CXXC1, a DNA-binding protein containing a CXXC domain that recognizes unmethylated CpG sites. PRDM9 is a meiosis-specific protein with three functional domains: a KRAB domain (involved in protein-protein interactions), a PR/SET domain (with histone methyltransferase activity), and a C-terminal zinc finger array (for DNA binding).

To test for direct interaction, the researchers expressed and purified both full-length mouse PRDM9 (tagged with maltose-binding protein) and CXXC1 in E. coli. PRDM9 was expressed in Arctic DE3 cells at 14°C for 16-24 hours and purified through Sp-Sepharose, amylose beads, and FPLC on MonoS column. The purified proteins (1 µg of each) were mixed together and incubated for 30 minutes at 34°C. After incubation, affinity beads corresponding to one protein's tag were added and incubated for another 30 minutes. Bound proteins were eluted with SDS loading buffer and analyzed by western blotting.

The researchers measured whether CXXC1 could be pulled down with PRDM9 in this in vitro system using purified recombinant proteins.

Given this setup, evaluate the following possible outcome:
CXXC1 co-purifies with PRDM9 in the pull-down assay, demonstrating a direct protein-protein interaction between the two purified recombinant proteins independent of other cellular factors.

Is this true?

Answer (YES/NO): YES